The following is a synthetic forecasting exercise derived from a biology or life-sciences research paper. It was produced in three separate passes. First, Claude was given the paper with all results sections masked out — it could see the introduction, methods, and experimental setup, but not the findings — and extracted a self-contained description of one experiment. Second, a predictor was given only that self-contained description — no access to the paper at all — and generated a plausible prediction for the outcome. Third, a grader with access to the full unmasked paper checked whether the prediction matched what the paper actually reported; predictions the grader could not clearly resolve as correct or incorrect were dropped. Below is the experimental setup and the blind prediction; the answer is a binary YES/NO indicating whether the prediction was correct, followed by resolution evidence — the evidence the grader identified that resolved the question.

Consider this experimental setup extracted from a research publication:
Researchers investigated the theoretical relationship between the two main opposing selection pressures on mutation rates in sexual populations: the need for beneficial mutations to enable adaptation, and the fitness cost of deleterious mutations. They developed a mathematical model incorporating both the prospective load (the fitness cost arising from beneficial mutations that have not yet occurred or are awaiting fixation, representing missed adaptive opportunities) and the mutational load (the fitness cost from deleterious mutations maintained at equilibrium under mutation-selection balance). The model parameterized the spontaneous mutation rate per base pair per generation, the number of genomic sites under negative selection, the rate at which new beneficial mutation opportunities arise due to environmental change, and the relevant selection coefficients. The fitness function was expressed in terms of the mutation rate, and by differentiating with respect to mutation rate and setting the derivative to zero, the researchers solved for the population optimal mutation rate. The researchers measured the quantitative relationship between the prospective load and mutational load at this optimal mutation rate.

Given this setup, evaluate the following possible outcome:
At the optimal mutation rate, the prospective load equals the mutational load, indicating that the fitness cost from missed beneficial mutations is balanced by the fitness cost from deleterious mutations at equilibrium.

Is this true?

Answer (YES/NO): YES